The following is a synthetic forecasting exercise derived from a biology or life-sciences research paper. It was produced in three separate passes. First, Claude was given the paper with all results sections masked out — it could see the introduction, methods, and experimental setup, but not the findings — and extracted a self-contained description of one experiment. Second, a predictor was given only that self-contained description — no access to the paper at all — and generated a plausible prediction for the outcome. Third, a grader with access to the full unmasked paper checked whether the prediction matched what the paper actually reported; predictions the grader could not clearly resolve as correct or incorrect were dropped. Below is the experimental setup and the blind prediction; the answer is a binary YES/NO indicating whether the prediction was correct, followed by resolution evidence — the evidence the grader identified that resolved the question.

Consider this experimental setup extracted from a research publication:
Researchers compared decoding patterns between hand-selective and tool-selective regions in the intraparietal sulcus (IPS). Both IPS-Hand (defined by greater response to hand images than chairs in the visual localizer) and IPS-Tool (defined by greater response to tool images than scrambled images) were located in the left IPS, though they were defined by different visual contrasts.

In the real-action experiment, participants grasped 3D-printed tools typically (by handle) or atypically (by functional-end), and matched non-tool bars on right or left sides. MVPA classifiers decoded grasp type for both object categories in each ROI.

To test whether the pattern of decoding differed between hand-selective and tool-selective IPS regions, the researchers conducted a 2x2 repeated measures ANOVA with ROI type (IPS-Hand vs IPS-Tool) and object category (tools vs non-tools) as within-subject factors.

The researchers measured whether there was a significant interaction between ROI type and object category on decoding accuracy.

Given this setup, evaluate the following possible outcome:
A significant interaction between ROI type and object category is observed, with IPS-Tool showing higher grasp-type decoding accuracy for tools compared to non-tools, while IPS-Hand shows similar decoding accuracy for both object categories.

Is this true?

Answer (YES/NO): NO